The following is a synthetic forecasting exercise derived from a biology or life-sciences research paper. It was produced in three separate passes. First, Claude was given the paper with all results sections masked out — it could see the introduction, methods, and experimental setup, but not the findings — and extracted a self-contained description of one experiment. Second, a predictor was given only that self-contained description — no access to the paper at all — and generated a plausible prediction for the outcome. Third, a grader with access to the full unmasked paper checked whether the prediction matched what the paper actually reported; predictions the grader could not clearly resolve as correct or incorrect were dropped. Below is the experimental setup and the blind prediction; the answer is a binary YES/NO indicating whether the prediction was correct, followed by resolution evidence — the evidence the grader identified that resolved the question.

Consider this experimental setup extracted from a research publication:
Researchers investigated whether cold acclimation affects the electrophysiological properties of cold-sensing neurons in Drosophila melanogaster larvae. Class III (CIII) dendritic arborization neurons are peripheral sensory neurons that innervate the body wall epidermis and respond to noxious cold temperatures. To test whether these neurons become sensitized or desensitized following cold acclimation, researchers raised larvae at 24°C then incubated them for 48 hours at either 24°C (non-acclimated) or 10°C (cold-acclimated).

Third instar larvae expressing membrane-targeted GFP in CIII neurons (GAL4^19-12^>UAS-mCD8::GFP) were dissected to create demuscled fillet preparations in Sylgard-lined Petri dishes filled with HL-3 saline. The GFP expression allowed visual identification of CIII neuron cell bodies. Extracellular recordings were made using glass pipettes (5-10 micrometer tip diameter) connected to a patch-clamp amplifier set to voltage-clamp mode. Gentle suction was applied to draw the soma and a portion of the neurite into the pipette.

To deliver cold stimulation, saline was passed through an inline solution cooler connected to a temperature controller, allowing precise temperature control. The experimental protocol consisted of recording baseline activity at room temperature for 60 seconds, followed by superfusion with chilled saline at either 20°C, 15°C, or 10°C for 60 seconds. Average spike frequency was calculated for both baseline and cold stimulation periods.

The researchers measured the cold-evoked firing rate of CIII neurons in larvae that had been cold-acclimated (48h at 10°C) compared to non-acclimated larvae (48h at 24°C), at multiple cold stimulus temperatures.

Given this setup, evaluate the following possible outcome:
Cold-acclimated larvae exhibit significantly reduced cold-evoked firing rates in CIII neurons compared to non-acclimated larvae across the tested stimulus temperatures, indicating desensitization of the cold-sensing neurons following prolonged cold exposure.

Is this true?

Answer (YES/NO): NO